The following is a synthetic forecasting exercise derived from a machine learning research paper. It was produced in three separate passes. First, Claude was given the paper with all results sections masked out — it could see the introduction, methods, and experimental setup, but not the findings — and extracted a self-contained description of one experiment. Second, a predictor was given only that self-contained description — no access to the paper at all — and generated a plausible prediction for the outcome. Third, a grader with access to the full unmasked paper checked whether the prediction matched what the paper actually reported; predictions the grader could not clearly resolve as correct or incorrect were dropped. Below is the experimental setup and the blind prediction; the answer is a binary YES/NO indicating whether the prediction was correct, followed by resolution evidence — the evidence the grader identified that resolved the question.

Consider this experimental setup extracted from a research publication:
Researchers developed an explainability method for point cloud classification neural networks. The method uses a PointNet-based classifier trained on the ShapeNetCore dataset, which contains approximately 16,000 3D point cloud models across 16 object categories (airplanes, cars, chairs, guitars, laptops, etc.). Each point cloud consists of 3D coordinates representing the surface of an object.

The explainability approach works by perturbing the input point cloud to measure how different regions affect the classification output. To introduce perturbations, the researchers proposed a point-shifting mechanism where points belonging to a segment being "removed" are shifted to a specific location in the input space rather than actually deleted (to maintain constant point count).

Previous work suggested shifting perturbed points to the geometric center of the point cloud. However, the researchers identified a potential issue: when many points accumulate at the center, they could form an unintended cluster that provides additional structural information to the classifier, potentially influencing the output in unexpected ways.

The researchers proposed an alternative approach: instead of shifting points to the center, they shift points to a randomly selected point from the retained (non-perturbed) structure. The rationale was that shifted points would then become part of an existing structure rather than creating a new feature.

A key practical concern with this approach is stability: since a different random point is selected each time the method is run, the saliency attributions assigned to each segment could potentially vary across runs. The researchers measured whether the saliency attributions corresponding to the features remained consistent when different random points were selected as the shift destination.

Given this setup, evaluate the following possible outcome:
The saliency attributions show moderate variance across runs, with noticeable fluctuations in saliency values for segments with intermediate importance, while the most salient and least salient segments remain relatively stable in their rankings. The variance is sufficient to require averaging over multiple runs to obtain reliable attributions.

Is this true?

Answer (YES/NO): NO